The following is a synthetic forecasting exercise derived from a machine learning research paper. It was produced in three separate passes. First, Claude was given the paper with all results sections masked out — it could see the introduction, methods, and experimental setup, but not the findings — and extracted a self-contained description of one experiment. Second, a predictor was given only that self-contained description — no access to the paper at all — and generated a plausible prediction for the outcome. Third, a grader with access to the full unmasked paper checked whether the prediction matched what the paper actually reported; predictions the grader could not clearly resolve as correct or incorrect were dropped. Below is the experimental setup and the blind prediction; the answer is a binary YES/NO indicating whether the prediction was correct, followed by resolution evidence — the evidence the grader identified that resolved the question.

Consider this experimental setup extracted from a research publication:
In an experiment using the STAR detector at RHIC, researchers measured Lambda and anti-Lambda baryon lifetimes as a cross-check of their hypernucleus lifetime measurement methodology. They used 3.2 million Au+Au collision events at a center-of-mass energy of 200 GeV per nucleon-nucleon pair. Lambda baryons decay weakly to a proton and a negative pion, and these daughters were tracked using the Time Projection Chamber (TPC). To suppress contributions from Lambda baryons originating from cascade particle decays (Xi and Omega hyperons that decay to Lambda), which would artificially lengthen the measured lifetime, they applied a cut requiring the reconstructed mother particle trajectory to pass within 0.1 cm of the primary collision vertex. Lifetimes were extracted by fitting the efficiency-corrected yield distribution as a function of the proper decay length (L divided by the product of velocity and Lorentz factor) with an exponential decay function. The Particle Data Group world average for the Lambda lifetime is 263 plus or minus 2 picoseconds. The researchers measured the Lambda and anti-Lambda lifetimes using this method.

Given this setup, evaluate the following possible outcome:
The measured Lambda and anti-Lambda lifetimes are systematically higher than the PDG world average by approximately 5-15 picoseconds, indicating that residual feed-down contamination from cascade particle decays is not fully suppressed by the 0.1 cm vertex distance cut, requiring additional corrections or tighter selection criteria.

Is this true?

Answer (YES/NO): NO